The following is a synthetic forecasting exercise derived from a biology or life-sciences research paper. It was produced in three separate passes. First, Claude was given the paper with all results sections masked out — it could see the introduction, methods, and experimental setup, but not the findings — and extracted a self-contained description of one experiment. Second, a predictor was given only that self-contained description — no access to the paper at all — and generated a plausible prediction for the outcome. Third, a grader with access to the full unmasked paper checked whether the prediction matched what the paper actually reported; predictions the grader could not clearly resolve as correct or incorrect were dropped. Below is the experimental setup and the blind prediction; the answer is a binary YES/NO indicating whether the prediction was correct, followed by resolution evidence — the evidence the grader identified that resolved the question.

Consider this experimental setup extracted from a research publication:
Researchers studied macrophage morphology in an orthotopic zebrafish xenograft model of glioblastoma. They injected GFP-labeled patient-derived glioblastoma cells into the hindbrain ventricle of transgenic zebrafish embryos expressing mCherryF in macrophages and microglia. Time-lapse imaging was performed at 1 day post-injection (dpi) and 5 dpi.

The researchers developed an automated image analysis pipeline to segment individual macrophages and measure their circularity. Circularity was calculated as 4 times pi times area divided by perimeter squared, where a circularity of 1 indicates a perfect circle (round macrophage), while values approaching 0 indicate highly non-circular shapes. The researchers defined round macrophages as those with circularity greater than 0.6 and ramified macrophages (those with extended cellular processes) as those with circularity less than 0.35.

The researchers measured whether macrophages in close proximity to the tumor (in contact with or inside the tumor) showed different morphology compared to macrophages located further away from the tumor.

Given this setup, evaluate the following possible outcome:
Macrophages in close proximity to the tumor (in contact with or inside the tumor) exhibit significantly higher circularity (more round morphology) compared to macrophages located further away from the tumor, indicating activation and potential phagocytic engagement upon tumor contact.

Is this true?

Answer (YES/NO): YES